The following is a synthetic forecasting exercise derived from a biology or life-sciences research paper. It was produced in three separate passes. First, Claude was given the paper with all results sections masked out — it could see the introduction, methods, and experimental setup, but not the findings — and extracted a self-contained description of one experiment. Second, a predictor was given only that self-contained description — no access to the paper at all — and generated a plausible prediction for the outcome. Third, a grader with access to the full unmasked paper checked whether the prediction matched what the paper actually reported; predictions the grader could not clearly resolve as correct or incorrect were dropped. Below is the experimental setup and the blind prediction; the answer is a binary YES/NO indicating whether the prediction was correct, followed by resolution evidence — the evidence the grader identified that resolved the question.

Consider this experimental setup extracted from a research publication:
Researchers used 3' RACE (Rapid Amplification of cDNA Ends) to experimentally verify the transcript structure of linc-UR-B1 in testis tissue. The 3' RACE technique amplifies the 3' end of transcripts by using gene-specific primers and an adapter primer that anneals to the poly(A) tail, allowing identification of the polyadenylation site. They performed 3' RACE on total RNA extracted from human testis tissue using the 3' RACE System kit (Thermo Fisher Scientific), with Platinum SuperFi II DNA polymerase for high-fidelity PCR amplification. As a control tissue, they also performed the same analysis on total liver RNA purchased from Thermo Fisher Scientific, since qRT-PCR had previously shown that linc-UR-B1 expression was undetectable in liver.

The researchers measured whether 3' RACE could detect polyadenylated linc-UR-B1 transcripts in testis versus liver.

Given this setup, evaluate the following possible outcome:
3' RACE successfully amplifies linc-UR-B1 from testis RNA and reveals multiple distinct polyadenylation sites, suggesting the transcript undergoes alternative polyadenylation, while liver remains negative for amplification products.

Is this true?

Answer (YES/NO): NO